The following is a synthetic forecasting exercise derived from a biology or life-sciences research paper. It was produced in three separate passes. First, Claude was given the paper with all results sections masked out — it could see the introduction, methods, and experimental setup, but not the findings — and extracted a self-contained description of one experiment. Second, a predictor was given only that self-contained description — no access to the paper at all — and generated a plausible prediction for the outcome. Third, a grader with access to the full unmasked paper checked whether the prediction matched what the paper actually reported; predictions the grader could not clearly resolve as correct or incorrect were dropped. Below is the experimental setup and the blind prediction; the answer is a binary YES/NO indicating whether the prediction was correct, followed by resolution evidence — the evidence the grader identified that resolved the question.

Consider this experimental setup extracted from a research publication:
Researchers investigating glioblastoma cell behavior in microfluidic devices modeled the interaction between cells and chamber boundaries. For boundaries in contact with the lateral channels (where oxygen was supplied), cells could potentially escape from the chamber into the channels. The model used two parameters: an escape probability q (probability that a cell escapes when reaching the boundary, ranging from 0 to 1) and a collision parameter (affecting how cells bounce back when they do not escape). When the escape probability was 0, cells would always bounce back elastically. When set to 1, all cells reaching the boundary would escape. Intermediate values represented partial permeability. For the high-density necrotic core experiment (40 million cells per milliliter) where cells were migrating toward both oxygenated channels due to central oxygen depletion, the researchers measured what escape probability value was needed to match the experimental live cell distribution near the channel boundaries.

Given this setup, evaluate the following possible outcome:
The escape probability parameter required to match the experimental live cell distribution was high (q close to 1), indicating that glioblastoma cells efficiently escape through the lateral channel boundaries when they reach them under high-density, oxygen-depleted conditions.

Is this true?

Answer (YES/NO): YES